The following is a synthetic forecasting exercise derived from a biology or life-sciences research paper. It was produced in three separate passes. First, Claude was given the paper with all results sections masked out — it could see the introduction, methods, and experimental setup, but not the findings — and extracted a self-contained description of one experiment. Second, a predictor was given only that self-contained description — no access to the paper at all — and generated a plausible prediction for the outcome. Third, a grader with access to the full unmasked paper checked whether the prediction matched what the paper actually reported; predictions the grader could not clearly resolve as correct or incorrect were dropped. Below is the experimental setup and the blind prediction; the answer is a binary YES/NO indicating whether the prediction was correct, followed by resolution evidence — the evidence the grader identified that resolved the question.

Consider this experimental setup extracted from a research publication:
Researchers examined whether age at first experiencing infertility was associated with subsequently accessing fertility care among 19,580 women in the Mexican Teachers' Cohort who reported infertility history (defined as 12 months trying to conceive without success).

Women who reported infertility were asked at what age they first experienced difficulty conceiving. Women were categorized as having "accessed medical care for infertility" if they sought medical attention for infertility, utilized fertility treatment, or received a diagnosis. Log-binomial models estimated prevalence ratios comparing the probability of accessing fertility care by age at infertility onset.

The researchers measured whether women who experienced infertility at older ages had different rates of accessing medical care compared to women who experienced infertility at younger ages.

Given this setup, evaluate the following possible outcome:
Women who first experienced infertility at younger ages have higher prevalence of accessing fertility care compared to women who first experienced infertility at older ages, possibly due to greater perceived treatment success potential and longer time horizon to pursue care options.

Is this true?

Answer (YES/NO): NO